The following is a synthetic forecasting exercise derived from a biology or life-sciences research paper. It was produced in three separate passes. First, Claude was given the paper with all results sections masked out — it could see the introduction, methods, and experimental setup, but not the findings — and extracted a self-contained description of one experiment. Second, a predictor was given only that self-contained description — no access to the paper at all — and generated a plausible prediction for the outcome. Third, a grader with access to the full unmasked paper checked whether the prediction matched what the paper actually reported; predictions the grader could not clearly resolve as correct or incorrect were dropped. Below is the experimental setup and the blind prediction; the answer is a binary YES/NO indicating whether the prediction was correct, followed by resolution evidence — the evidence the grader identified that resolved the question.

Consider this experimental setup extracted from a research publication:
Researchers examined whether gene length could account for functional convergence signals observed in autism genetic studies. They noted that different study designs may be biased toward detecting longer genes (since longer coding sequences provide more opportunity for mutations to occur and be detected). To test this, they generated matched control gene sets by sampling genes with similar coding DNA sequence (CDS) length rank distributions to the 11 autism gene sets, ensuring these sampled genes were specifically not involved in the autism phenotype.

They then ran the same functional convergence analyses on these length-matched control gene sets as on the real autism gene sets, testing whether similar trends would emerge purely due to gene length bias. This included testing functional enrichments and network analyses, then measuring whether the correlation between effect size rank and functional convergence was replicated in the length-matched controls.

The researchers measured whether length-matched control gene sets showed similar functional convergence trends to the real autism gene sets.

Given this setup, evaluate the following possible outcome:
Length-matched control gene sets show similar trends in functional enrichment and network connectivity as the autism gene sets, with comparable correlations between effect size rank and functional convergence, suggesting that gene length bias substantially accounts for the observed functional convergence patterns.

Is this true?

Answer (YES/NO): NO